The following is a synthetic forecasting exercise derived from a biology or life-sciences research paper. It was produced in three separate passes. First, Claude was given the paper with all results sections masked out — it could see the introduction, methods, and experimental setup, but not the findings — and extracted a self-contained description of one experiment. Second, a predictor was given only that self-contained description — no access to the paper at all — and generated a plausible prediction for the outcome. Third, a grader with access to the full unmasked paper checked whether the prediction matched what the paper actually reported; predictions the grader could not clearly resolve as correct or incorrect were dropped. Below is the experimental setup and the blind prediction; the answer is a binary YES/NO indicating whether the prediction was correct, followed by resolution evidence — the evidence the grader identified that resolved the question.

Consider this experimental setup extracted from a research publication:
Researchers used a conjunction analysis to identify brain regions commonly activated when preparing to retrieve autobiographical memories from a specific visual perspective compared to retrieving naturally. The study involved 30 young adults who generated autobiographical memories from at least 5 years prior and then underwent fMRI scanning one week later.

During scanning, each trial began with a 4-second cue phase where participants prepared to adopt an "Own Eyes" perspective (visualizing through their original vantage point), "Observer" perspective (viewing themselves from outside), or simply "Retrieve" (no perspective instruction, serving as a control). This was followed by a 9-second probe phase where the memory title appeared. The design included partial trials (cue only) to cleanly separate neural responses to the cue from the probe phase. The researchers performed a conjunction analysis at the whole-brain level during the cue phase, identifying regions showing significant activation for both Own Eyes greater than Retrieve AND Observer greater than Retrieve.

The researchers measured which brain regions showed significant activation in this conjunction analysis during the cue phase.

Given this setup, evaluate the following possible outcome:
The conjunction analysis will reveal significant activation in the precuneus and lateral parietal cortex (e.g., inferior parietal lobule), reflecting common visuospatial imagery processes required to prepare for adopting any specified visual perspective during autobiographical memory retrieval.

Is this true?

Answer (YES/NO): NO